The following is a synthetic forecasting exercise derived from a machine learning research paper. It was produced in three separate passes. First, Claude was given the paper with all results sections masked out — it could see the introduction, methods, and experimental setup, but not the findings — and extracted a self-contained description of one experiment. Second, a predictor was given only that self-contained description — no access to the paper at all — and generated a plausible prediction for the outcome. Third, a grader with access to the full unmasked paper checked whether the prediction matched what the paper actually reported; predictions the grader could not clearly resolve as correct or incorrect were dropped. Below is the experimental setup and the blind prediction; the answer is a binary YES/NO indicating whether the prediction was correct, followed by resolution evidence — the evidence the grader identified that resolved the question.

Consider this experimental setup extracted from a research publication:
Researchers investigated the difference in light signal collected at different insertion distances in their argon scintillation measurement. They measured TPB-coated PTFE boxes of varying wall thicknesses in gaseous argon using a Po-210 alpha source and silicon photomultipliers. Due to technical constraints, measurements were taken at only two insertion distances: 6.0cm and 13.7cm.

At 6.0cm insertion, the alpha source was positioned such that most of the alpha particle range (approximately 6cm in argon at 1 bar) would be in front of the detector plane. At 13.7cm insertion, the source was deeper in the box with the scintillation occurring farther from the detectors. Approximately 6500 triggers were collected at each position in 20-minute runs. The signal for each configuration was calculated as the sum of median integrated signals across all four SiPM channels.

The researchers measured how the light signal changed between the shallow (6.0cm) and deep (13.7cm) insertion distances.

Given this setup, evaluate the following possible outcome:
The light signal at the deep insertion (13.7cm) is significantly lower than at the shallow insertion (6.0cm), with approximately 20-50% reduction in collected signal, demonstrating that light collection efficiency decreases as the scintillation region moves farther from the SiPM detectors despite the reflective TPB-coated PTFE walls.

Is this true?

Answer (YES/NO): NO